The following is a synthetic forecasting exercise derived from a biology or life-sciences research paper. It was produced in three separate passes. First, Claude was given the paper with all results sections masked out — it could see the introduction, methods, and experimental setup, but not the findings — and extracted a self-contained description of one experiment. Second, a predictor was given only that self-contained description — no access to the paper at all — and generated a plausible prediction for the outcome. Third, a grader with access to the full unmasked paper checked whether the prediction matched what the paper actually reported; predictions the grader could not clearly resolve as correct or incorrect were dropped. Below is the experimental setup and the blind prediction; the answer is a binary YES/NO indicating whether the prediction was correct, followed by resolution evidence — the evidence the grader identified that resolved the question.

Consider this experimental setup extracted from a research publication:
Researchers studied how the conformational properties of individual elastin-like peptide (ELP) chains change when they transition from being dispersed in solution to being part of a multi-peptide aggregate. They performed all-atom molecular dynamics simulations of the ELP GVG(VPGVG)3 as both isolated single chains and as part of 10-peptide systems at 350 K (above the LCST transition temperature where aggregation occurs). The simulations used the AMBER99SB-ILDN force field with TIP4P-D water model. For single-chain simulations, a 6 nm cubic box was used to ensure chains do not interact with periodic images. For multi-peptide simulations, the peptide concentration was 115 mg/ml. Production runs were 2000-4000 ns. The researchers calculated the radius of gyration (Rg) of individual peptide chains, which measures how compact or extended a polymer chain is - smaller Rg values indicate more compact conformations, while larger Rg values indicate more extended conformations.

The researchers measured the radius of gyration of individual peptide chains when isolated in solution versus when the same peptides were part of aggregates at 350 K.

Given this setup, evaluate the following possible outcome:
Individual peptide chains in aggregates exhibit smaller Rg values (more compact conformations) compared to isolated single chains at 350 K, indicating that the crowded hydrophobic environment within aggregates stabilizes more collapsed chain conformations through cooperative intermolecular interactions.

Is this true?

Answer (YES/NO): NO